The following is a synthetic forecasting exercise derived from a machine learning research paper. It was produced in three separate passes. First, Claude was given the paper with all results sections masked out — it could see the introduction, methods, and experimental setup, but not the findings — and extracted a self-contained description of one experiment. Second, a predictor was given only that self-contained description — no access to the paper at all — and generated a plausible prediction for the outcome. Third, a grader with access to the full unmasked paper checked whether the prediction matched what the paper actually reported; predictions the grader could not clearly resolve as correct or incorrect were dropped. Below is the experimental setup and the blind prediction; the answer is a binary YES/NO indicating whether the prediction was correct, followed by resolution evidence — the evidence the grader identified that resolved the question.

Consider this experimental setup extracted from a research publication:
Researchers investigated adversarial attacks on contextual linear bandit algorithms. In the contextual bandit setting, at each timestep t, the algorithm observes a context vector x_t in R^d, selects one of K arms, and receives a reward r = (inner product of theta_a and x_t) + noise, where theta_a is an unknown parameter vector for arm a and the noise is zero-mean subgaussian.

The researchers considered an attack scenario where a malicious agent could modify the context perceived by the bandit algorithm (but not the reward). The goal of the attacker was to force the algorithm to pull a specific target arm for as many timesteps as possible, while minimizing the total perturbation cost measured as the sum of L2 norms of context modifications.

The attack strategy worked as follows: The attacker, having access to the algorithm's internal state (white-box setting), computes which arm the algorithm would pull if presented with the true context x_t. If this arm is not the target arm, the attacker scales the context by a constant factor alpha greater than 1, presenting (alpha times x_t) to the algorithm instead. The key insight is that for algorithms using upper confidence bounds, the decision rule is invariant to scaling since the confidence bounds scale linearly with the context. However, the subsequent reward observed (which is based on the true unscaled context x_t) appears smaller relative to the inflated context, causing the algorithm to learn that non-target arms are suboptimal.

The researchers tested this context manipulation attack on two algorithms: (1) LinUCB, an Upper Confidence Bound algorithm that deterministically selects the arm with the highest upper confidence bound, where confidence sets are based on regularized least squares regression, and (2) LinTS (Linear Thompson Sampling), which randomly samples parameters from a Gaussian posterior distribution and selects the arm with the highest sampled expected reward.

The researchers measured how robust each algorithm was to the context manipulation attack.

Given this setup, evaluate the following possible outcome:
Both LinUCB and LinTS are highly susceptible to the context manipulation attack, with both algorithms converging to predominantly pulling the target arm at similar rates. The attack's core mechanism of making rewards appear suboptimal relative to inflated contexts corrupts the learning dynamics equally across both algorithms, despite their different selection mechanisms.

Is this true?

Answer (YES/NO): NO